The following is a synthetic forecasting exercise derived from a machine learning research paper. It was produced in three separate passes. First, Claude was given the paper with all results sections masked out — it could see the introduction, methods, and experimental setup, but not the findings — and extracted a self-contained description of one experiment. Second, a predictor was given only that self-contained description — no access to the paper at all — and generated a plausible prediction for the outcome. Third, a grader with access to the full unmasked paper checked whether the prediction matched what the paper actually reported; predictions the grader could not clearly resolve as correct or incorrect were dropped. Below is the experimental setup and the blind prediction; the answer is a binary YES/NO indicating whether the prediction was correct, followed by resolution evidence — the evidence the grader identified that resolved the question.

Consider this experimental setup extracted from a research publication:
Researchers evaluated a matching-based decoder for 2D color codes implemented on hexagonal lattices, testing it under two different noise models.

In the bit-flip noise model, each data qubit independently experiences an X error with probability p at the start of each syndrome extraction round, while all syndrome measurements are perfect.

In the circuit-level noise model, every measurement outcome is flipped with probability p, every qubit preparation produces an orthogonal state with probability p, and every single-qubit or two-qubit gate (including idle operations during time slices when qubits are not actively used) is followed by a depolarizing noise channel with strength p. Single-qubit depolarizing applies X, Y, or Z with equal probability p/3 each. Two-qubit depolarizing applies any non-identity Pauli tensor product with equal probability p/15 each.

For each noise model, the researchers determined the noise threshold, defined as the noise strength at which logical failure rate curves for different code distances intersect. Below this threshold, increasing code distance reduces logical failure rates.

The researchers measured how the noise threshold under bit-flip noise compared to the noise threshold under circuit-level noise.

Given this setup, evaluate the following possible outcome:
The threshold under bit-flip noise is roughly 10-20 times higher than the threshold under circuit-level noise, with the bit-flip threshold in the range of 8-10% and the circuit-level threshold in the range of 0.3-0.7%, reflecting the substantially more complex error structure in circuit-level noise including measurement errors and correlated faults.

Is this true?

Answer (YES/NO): YES